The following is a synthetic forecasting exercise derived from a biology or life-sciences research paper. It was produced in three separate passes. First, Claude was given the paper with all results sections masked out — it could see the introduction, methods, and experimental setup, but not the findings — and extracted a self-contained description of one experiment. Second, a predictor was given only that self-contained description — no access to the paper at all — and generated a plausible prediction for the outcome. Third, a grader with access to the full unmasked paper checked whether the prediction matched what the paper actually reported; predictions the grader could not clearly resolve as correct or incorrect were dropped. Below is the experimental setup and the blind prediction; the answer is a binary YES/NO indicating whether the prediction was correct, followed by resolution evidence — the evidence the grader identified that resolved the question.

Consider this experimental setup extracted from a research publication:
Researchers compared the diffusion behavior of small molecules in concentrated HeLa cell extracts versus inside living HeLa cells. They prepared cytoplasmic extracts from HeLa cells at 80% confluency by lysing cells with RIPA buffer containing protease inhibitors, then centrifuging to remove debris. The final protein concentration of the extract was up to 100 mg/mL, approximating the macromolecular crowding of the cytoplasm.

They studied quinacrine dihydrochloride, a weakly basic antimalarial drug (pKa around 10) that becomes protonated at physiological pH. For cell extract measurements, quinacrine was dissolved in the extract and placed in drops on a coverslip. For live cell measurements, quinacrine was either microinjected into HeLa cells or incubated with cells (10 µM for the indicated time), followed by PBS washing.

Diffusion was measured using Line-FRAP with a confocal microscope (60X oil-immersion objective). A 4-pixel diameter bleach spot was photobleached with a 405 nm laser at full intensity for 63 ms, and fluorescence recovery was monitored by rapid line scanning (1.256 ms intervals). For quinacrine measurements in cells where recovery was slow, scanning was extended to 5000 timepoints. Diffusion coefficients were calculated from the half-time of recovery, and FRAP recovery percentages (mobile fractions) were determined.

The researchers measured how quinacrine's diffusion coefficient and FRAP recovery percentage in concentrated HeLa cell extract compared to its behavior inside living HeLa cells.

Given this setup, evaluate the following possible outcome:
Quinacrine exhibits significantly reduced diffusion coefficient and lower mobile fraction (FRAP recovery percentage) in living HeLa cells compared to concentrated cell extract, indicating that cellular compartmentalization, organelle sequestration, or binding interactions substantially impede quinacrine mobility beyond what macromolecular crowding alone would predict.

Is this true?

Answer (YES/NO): YES